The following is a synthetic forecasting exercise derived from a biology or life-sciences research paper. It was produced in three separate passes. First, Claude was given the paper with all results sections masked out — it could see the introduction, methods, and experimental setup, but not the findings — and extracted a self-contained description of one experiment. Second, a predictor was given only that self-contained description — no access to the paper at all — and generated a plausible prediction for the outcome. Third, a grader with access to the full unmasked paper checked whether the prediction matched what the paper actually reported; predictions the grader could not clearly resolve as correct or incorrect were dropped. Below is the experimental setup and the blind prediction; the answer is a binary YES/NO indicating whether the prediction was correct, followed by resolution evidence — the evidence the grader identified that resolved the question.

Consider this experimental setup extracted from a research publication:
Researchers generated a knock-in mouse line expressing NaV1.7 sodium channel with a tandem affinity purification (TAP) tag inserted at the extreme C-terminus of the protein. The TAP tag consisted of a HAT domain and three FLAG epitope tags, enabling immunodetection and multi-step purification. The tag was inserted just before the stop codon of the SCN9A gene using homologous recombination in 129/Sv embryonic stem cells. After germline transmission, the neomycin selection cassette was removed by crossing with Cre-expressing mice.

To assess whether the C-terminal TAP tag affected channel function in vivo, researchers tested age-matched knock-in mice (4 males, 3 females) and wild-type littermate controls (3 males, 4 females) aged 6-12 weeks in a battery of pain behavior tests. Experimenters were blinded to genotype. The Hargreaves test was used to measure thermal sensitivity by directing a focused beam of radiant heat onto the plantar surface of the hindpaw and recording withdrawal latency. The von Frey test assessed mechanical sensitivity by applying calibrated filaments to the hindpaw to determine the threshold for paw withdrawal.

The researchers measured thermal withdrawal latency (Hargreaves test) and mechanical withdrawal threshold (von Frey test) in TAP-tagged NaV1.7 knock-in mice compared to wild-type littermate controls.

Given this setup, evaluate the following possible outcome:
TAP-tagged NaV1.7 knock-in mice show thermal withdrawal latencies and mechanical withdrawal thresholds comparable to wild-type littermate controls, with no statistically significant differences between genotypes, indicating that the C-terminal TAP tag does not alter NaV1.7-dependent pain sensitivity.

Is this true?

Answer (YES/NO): YES